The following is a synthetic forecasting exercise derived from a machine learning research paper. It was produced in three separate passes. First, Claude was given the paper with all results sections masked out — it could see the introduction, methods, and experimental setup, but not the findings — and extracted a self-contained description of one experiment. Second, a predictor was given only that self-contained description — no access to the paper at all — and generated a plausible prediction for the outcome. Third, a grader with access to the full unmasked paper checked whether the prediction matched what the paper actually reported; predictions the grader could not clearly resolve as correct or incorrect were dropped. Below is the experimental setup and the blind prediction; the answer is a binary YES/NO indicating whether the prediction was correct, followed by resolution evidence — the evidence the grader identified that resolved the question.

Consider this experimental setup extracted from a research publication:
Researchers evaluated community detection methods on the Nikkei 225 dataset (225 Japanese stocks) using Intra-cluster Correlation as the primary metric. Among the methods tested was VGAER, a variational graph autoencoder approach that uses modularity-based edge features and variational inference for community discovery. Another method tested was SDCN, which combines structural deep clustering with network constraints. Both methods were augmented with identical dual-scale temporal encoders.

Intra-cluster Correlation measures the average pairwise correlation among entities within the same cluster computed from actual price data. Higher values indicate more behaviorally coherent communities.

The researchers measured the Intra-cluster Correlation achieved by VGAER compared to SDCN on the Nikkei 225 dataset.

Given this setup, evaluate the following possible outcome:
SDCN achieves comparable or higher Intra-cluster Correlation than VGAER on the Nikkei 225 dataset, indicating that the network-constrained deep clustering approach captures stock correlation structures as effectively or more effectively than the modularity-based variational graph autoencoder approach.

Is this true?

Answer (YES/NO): NO